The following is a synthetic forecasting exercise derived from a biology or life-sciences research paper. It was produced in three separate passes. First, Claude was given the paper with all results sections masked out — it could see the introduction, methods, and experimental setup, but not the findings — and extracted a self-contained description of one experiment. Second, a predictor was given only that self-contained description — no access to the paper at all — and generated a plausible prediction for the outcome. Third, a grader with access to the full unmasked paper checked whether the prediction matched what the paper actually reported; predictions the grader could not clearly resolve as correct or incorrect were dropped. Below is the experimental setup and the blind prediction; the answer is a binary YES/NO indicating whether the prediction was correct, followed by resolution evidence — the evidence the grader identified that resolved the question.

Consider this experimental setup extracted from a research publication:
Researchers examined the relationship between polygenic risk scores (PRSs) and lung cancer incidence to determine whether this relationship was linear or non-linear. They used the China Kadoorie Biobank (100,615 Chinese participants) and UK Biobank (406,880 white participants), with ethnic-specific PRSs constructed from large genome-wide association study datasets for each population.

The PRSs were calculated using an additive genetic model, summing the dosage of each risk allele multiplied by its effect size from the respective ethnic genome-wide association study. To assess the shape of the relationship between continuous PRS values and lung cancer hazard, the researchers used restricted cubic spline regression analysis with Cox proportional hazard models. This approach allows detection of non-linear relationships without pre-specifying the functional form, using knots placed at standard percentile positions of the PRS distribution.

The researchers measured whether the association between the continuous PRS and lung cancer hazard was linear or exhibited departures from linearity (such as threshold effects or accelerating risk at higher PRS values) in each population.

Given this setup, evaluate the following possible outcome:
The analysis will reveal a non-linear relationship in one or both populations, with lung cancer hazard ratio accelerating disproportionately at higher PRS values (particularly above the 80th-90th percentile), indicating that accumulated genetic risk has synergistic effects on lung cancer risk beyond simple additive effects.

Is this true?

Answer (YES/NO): NO